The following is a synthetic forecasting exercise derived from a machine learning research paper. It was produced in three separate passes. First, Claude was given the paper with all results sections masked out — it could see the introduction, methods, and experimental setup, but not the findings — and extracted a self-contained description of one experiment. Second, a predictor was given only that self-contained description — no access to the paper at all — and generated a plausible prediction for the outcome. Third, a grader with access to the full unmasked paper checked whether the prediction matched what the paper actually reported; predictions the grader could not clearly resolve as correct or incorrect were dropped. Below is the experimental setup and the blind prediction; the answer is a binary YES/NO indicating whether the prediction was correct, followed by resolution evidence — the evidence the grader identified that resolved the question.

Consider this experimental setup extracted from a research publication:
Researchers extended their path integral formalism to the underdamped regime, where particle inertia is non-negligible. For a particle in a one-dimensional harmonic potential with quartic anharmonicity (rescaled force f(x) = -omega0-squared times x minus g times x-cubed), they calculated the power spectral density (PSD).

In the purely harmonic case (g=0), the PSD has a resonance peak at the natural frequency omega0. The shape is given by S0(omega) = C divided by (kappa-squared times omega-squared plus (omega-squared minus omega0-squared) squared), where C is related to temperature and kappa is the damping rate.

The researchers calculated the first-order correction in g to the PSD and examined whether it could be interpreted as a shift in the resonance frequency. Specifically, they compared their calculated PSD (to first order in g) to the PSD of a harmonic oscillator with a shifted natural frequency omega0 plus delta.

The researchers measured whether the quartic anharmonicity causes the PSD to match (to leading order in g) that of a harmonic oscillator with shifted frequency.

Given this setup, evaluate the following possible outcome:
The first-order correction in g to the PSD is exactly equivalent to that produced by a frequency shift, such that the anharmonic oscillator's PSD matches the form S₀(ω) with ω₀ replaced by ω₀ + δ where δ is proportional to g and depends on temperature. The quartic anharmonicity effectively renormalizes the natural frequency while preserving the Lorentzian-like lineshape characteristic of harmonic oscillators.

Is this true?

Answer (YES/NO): YES